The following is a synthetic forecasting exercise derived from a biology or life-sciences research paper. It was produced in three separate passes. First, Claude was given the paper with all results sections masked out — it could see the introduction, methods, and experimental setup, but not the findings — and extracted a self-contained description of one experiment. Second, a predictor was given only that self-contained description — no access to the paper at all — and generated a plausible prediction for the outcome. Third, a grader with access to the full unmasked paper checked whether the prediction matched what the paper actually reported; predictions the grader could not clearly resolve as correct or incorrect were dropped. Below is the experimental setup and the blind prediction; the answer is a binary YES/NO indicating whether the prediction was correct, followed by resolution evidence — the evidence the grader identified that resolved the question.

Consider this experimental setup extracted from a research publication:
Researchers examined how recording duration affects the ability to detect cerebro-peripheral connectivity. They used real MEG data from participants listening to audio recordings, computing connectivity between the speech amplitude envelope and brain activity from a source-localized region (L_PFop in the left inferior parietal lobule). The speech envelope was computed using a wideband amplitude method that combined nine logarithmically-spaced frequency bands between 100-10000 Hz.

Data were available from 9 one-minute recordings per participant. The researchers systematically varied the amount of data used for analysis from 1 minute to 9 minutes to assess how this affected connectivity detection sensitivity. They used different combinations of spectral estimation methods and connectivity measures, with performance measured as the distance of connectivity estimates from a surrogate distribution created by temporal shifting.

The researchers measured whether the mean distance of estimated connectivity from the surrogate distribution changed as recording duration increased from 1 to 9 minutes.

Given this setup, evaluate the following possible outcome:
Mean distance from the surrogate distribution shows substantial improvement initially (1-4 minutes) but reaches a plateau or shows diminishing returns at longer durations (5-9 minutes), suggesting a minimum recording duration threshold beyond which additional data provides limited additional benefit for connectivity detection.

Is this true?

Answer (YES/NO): NO